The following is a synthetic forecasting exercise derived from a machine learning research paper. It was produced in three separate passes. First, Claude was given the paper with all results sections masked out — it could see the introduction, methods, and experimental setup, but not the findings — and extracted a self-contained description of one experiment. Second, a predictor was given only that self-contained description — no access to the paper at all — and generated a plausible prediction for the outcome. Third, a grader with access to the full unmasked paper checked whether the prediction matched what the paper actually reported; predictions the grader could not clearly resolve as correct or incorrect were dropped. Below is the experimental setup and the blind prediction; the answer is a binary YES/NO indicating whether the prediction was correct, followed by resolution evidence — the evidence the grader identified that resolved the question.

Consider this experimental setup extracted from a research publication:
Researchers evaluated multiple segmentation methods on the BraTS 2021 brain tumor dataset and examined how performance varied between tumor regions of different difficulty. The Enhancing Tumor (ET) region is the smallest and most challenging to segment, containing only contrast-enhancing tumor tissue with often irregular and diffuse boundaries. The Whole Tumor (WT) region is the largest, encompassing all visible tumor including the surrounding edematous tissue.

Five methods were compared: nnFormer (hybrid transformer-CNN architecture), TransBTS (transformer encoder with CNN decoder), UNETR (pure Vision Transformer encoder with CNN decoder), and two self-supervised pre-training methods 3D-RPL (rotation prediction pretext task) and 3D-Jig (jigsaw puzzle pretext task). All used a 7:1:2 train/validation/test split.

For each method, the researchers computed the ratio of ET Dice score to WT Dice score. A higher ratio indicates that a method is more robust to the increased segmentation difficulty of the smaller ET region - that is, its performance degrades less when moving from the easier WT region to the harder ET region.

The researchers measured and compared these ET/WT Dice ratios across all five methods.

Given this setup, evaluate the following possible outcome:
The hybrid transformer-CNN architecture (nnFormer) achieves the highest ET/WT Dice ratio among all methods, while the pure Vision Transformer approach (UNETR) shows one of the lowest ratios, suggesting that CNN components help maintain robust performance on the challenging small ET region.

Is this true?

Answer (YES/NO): NO